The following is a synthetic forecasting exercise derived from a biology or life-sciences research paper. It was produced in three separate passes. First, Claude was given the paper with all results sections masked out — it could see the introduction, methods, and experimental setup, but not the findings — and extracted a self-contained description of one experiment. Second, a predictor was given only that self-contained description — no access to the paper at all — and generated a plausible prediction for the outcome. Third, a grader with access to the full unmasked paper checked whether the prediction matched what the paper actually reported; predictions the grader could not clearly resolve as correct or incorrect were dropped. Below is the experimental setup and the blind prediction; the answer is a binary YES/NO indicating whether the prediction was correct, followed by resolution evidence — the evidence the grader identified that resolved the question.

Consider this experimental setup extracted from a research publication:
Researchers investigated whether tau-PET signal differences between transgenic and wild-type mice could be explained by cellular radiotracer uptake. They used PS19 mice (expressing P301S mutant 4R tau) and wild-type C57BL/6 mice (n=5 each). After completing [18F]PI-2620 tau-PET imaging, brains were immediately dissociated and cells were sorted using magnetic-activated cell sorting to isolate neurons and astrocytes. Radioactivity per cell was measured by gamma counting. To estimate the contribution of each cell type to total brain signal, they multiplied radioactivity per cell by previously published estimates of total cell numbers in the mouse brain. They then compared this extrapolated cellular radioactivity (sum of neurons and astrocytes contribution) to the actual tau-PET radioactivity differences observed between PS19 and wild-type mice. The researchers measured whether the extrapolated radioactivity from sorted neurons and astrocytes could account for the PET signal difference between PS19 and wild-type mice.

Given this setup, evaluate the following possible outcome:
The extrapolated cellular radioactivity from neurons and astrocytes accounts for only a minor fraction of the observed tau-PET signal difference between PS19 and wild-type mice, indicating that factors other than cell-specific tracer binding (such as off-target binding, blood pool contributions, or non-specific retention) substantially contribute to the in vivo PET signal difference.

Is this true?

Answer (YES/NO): NO